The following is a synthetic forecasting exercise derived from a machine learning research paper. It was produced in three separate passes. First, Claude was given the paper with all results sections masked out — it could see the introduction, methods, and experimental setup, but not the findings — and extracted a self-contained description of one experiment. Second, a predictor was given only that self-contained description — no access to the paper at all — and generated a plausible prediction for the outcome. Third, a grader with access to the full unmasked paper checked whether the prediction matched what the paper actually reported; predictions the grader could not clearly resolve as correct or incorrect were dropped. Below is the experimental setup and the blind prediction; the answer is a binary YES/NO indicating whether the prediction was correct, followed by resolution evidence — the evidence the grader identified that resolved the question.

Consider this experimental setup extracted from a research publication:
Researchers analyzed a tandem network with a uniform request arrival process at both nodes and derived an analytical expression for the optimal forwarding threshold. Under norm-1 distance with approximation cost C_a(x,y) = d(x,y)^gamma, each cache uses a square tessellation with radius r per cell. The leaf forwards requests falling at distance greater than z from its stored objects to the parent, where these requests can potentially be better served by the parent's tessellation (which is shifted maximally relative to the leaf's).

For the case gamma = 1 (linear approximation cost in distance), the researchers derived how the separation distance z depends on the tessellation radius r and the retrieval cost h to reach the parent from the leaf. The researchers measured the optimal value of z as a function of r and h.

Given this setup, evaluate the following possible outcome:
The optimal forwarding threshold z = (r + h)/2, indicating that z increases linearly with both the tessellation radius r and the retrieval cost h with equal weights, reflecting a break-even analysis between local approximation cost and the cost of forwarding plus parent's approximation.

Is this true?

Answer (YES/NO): NO